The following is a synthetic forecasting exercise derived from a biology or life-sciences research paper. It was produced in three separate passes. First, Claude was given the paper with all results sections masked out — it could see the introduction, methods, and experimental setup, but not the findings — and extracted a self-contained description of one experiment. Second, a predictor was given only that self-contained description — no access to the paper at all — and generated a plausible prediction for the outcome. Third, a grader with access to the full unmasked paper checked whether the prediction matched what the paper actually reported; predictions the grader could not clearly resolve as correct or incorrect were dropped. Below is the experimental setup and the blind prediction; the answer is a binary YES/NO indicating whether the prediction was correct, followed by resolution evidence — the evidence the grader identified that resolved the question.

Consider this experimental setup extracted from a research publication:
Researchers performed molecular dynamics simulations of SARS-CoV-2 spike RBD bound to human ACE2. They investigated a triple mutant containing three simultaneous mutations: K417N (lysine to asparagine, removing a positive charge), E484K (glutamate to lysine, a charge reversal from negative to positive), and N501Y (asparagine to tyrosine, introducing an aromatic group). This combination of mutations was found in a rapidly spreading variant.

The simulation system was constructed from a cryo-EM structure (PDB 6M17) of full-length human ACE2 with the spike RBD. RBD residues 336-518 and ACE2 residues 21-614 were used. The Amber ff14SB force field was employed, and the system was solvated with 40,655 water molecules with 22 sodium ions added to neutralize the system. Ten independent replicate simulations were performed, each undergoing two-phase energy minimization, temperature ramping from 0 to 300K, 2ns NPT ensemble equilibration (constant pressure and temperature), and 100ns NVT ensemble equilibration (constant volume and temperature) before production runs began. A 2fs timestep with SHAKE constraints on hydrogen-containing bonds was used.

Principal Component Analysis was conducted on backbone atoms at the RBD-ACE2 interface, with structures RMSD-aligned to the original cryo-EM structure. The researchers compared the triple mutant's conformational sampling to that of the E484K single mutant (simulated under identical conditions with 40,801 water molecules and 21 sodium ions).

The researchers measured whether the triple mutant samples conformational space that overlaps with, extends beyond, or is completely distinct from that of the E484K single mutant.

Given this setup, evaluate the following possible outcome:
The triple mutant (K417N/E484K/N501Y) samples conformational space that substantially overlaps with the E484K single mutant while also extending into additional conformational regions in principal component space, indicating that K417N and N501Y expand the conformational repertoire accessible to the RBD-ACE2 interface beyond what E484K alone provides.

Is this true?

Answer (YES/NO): YES